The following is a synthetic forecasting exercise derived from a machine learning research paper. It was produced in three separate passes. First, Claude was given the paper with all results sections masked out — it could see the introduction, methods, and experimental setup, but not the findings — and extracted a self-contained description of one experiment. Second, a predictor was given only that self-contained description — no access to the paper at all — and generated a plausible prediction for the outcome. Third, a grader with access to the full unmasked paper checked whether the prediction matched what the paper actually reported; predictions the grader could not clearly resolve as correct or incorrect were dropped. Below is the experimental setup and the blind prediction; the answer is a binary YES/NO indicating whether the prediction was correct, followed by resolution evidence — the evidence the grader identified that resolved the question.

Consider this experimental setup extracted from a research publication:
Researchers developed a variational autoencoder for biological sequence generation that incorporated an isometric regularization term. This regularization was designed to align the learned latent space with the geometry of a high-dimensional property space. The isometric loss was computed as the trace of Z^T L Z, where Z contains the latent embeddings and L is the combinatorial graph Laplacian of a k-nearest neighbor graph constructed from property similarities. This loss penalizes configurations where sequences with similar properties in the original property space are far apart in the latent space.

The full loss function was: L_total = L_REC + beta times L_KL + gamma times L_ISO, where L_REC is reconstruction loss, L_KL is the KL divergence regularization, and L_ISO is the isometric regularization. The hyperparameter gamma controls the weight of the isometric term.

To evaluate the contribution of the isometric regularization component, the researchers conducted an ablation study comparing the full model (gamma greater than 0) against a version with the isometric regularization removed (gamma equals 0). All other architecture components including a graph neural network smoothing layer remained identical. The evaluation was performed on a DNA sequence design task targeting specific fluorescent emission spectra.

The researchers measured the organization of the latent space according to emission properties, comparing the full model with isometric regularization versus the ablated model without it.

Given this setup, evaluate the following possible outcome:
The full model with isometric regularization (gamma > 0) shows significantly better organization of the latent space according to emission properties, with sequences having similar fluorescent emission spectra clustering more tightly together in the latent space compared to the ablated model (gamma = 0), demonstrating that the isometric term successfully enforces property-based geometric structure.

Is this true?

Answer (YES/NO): YES